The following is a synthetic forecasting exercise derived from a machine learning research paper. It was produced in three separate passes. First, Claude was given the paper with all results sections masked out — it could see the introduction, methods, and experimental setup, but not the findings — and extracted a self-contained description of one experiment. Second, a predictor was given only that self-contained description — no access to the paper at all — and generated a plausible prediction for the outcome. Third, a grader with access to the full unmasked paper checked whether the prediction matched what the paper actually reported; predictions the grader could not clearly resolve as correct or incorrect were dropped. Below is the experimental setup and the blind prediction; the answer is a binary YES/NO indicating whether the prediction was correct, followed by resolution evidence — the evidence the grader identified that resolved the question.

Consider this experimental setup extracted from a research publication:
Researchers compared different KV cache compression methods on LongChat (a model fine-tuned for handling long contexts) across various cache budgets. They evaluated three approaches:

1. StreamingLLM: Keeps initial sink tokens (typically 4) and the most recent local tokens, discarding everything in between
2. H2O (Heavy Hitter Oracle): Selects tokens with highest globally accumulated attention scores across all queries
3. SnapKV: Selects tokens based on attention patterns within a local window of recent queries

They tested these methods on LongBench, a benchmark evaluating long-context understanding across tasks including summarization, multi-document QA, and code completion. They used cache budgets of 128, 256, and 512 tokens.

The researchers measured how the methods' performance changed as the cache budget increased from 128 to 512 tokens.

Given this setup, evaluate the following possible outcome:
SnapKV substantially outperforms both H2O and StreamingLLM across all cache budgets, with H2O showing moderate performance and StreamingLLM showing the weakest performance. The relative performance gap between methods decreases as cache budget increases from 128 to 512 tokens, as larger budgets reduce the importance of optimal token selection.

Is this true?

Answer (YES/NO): NO